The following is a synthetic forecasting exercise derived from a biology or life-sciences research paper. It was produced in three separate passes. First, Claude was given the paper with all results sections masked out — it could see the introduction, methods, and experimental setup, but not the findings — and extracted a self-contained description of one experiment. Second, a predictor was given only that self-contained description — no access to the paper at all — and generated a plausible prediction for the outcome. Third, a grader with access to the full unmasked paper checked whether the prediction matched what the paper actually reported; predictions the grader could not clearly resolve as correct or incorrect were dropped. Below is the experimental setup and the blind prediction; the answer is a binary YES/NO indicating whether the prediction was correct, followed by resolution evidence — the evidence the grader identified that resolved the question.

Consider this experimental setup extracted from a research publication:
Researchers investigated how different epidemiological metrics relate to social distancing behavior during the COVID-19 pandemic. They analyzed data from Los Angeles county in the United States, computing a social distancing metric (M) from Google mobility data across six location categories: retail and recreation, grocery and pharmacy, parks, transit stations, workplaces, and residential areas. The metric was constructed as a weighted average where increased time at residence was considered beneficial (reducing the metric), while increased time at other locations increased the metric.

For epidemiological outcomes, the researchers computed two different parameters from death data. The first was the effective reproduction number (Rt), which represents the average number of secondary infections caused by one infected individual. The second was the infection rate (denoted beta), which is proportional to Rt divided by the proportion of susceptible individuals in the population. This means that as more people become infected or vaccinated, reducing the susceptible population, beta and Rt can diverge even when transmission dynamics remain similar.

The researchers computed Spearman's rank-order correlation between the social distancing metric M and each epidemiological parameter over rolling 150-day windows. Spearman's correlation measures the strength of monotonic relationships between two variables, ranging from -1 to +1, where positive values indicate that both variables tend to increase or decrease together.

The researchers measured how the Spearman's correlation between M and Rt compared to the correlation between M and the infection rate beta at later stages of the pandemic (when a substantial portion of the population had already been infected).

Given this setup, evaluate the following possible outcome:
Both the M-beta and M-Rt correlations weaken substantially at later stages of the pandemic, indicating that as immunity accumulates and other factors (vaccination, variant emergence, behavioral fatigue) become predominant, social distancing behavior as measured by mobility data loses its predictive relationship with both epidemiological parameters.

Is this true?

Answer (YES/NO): NO